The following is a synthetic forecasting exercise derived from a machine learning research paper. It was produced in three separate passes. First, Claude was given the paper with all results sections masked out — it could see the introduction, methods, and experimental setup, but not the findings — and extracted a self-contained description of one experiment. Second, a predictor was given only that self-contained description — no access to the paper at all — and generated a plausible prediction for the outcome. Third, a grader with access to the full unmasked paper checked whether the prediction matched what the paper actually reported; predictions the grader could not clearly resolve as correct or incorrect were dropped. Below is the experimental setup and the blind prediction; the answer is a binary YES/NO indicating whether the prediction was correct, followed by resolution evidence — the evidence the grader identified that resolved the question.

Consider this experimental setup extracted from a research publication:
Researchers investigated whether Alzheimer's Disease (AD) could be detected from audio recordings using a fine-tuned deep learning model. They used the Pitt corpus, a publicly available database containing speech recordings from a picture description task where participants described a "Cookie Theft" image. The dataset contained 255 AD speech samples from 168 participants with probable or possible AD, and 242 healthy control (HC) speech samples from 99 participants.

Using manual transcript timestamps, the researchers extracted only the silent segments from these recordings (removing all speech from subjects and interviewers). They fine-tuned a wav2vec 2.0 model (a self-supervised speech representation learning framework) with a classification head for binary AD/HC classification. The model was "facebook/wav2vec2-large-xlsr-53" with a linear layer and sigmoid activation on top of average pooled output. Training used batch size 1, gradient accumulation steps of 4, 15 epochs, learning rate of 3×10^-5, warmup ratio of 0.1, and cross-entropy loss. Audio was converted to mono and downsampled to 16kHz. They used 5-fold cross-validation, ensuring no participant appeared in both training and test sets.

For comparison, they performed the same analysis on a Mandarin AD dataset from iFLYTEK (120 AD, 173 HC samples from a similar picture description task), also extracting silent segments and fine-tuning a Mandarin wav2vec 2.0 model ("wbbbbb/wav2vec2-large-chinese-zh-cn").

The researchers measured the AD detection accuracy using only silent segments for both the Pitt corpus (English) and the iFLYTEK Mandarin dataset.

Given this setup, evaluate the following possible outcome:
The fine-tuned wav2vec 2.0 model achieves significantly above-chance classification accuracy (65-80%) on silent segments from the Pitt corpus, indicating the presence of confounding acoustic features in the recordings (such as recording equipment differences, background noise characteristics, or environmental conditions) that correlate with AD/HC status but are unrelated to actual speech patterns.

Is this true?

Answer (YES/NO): NO